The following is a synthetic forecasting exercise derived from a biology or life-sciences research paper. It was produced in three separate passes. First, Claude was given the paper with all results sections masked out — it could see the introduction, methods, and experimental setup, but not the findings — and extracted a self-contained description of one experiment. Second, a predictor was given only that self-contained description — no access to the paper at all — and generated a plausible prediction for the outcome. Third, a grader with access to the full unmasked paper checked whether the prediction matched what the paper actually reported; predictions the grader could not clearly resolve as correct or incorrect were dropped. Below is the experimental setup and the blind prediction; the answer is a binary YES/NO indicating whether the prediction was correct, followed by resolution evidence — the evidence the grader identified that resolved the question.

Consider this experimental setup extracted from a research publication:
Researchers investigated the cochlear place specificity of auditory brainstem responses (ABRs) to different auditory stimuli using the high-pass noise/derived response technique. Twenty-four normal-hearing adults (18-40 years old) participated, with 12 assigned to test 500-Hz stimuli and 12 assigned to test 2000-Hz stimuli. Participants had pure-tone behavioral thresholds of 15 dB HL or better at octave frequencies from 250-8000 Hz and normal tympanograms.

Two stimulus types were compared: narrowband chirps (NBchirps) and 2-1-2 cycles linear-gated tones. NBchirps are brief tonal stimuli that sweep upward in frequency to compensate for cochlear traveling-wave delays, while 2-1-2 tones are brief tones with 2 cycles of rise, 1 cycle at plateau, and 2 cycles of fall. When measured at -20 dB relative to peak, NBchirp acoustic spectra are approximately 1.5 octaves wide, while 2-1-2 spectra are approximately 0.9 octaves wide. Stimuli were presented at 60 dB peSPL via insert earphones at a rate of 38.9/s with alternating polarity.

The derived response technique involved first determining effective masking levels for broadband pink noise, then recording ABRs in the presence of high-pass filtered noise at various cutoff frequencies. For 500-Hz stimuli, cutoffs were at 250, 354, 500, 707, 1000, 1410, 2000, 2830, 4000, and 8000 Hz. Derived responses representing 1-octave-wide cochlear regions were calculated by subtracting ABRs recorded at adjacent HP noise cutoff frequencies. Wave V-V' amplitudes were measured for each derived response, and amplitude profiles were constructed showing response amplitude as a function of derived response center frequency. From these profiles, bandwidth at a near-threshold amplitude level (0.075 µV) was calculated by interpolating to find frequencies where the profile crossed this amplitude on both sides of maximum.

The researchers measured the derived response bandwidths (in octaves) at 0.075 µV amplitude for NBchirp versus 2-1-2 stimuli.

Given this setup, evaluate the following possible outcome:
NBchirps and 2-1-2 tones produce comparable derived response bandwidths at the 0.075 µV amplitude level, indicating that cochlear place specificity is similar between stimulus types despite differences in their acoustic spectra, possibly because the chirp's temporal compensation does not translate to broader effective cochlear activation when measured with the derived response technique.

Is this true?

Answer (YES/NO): NO